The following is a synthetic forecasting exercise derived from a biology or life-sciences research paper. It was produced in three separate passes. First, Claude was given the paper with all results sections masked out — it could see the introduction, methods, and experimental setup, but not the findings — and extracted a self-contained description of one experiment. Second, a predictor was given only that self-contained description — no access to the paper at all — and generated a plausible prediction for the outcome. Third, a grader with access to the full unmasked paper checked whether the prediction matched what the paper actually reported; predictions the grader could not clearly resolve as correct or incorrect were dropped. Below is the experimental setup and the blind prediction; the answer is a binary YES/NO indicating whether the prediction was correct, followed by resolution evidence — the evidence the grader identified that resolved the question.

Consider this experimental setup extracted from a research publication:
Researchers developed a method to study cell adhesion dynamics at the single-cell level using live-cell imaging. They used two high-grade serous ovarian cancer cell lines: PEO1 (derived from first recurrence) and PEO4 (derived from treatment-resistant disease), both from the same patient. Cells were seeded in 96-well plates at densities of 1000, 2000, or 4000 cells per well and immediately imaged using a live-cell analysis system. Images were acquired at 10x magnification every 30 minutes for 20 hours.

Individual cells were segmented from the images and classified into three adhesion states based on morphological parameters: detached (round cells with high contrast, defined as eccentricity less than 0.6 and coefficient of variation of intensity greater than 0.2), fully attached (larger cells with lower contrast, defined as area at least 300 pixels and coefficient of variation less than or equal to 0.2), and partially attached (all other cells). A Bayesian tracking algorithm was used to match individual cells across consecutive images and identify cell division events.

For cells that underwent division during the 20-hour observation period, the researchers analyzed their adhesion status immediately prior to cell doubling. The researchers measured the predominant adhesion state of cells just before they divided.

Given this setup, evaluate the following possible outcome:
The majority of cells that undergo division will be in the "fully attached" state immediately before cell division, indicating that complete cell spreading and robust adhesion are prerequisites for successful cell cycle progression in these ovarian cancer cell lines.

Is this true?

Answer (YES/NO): NO